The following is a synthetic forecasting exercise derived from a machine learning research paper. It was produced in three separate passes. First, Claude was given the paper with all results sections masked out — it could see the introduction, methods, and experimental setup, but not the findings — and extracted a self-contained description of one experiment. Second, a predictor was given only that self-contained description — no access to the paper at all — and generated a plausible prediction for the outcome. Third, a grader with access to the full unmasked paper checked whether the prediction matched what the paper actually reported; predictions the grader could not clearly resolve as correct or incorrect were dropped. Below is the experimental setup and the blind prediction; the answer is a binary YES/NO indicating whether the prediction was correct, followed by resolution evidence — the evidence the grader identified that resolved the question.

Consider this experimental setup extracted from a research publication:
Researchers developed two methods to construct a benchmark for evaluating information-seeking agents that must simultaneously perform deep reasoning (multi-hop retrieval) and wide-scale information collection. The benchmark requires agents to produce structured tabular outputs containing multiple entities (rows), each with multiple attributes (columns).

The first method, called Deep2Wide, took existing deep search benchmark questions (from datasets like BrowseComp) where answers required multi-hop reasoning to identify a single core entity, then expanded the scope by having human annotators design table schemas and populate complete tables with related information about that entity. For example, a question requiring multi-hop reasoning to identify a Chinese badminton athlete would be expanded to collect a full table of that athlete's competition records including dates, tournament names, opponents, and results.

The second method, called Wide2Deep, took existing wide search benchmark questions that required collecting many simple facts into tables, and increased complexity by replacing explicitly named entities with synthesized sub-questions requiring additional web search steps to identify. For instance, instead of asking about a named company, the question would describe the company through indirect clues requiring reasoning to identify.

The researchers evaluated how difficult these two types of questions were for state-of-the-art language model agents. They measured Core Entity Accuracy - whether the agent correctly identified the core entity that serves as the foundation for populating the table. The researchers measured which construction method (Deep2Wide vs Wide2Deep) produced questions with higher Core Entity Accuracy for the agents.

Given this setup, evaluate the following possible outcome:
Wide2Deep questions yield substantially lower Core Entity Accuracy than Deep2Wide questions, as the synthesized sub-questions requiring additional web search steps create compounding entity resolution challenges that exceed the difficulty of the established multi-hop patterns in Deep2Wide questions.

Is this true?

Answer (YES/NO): NO